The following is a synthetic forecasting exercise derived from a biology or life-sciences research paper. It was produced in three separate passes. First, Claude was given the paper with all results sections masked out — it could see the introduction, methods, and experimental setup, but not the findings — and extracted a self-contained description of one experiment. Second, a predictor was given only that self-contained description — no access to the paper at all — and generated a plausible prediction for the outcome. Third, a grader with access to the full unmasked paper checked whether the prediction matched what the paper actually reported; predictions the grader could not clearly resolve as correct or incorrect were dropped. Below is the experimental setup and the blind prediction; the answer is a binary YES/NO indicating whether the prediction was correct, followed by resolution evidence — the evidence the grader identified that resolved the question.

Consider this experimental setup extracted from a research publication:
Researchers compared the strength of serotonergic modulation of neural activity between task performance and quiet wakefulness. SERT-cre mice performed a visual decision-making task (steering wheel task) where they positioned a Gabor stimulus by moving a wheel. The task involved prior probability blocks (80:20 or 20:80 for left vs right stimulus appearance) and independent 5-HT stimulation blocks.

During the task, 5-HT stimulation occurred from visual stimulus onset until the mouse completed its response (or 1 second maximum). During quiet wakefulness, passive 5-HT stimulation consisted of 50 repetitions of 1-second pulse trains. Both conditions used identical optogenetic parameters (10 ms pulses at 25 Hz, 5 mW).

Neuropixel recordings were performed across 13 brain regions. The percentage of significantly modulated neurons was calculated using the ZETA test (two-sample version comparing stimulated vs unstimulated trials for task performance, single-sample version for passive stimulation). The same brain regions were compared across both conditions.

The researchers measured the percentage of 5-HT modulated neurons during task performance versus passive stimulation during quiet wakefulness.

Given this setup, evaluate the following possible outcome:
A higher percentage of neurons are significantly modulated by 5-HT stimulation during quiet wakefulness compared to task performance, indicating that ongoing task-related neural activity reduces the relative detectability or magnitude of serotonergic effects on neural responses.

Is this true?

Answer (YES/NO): YES